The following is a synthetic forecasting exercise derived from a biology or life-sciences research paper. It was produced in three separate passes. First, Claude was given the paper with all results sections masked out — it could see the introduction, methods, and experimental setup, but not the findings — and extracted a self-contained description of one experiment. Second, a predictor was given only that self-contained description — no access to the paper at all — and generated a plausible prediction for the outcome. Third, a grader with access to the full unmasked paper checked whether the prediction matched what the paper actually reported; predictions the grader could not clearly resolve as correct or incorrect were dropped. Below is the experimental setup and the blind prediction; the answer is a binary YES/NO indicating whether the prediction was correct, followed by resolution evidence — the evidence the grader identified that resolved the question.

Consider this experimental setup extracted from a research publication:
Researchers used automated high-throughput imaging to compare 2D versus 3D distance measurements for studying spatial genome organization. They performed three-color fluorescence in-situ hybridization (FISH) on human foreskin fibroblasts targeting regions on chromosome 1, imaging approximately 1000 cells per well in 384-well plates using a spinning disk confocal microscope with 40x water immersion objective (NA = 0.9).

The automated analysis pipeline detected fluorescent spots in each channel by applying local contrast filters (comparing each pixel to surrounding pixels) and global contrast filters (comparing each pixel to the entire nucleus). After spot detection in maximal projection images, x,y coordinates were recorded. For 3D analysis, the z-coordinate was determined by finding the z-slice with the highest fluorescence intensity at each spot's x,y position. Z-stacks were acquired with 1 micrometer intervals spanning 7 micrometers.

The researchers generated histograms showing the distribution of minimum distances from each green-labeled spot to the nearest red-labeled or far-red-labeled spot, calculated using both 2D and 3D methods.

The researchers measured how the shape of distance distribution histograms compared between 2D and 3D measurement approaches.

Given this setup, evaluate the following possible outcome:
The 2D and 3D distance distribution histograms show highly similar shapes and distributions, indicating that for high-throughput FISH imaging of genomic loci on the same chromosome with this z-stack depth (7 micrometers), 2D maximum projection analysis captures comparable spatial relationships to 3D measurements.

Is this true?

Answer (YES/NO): NO